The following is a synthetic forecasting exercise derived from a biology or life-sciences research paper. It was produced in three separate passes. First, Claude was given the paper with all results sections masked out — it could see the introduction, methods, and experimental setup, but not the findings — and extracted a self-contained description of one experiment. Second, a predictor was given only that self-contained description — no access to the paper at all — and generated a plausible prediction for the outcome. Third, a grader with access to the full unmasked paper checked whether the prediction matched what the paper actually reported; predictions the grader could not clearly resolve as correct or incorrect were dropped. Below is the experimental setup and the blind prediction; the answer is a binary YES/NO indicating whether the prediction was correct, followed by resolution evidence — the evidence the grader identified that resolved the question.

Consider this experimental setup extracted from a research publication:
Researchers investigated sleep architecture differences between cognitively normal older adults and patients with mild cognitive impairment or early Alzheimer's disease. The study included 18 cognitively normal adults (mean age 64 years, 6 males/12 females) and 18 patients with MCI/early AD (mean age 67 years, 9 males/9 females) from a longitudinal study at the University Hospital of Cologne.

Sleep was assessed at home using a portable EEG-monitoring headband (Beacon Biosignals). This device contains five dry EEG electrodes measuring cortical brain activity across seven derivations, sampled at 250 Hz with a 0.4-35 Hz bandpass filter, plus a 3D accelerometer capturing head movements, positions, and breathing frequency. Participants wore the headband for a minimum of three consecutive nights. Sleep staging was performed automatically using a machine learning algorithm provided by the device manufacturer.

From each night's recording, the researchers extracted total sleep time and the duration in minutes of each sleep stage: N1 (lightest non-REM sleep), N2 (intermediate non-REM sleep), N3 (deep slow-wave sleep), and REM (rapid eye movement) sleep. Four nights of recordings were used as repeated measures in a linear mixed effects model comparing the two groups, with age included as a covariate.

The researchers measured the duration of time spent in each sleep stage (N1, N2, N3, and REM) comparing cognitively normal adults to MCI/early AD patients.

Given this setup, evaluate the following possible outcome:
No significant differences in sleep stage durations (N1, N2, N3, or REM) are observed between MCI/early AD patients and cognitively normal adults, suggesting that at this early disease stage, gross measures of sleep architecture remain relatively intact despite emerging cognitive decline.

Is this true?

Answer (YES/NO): NO